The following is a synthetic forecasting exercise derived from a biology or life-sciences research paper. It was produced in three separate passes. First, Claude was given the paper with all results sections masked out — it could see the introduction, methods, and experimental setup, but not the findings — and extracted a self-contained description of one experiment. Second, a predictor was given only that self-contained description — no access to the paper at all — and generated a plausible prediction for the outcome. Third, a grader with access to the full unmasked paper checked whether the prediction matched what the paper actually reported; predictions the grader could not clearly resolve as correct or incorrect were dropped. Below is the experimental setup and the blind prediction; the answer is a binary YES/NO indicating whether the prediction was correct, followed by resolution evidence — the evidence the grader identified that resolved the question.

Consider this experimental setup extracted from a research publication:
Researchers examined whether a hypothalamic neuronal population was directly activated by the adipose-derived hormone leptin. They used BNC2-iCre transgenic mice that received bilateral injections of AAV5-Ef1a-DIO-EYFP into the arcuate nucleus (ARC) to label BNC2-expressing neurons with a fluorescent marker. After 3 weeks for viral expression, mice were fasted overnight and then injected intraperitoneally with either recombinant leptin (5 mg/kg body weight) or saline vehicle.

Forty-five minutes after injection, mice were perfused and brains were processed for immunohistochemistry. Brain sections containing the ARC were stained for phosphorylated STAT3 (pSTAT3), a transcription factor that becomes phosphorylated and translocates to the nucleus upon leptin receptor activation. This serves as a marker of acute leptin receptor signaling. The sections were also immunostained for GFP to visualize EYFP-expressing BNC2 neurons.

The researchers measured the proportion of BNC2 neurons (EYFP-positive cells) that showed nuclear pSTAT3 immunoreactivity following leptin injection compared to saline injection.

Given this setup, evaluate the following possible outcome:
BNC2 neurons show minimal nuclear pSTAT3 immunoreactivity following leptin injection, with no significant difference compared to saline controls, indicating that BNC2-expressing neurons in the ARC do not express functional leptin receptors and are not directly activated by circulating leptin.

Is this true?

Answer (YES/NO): NO